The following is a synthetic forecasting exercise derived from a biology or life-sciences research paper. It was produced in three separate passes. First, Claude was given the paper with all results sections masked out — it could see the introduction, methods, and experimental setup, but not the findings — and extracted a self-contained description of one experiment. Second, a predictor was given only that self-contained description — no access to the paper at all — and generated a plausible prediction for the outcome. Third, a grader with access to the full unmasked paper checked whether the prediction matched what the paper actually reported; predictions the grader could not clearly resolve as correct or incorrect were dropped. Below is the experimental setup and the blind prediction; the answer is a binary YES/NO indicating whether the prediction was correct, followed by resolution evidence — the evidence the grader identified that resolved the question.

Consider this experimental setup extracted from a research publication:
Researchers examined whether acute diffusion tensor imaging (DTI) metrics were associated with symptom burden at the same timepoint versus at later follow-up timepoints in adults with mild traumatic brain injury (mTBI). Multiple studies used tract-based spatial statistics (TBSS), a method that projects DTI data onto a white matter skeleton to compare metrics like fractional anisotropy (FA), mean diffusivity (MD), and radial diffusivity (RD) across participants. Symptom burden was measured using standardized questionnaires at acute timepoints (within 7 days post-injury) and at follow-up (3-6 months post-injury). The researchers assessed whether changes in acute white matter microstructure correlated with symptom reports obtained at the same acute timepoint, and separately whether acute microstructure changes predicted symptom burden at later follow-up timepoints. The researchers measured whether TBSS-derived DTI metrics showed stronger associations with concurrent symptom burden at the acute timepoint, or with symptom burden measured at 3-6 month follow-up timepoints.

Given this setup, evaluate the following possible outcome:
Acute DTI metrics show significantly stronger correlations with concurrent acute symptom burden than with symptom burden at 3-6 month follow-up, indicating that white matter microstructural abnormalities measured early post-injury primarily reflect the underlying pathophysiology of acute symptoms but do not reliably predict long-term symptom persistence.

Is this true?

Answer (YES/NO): NO